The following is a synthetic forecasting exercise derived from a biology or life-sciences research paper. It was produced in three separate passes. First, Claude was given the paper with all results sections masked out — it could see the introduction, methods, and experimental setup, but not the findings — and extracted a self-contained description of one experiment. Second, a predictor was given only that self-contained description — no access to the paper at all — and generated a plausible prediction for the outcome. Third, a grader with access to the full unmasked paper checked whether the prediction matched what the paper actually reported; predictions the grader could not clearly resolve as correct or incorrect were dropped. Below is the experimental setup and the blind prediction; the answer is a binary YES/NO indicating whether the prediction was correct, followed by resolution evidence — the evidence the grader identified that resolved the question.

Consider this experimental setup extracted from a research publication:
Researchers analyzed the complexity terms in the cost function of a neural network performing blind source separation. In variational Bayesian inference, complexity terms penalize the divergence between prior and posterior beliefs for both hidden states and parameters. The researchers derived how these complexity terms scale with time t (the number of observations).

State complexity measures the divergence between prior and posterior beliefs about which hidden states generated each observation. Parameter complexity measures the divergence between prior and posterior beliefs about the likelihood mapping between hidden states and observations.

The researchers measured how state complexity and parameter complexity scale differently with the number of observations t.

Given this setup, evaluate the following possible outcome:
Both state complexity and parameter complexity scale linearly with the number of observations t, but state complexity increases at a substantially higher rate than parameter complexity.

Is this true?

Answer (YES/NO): NO